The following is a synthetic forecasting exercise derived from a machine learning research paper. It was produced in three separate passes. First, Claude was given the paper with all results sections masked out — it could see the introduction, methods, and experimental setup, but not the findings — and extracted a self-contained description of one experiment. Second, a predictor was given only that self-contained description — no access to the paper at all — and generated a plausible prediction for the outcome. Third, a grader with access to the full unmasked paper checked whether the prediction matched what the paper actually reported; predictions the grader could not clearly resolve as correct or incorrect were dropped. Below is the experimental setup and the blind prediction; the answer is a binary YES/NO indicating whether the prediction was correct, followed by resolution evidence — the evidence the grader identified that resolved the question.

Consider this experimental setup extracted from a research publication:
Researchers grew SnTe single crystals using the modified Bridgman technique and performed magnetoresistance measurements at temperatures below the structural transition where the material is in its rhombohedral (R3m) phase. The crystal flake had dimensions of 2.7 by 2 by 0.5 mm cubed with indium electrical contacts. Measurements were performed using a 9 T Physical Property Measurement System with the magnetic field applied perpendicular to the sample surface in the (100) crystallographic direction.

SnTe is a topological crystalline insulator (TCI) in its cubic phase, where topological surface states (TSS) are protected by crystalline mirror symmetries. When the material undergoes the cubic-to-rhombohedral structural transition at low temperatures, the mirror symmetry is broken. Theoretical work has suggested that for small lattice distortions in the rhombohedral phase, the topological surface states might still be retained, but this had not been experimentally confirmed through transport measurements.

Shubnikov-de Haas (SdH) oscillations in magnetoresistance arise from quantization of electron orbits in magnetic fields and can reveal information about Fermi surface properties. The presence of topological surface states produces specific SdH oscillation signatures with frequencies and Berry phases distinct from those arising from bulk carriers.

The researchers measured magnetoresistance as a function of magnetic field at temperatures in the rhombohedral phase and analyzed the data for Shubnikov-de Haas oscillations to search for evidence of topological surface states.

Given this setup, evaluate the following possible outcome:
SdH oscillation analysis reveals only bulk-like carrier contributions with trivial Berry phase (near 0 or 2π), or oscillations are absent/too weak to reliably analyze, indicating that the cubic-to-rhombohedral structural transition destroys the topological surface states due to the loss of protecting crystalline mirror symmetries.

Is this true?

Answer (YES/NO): NO